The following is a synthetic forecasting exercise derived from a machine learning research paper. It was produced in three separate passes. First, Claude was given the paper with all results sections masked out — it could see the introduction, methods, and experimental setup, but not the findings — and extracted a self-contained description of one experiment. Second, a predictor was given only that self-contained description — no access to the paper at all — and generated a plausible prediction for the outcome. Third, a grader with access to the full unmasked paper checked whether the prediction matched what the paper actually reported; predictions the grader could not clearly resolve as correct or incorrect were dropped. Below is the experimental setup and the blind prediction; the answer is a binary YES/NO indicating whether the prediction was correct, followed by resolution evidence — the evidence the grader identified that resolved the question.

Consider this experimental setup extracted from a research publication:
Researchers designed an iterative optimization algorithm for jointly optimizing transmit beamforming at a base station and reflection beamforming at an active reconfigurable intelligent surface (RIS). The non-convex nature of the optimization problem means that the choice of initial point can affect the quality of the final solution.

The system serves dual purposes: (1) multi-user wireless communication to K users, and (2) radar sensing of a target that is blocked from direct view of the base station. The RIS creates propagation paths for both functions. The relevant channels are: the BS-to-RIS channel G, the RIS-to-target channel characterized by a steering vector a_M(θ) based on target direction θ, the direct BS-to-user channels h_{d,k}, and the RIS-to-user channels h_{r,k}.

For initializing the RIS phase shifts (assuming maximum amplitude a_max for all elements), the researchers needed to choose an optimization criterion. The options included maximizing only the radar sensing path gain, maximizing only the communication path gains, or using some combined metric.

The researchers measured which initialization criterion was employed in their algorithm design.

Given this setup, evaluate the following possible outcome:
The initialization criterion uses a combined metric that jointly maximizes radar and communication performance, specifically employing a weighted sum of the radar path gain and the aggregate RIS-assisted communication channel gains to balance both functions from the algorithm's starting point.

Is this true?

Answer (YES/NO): NO